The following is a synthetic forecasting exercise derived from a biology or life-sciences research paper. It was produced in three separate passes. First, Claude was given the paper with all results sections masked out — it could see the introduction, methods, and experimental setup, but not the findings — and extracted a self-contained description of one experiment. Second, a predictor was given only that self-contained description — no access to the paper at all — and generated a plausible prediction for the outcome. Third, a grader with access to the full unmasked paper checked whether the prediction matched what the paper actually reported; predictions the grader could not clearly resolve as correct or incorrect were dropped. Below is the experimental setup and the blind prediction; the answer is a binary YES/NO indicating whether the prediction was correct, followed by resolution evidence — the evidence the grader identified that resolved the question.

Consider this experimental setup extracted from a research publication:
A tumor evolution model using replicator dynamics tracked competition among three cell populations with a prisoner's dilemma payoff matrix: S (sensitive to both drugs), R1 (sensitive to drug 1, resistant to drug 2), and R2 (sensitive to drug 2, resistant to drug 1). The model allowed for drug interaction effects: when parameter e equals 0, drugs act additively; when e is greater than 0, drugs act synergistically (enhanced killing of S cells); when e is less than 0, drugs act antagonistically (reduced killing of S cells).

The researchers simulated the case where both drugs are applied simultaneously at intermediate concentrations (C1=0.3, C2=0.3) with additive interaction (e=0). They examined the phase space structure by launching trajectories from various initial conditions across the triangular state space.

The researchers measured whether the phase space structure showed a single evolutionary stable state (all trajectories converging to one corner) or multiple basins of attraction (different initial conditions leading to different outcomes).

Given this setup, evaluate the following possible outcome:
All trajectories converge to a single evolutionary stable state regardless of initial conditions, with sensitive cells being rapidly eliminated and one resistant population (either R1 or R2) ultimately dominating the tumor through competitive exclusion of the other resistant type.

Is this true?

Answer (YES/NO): NO